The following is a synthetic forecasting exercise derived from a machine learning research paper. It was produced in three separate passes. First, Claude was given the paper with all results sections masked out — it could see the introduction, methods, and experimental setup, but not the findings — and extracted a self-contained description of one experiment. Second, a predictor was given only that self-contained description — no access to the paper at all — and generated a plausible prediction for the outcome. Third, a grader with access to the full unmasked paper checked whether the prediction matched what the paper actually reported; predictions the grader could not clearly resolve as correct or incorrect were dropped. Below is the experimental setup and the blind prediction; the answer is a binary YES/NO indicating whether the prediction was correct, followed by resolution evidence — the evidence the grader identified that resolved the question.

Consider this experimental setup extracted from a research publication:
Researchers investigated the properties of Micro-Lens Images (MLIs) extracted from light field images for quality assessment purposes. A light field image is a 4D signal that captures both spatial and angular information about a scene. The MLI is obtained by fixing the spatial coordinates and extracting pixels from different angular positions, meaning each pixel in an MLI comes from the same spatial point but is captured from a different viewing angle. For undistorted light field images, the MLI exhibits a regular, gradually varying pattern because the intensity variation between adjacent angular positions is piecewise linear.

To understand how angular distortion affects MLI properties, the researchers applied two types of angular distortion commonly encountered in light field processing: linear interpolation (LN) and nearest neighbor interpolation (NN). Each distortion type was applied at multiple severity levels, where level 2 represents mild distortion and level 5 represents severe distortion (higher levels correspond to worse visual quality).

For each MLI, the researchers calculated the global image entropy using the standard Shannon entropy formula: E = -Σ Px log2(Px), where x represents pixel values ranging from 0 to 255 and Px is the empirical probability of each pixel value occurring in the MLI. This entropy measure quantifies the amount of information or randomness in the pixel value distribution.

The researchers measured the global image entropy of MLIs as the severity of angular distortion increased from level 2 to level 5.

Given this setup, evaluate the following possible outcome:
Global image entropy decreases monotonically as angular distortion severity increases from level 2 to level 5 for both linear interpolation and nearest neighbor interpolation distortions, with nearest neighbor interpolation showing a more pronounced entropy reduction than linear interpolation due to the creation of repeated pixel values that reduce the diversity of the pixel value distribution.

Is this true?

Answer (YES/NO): YES